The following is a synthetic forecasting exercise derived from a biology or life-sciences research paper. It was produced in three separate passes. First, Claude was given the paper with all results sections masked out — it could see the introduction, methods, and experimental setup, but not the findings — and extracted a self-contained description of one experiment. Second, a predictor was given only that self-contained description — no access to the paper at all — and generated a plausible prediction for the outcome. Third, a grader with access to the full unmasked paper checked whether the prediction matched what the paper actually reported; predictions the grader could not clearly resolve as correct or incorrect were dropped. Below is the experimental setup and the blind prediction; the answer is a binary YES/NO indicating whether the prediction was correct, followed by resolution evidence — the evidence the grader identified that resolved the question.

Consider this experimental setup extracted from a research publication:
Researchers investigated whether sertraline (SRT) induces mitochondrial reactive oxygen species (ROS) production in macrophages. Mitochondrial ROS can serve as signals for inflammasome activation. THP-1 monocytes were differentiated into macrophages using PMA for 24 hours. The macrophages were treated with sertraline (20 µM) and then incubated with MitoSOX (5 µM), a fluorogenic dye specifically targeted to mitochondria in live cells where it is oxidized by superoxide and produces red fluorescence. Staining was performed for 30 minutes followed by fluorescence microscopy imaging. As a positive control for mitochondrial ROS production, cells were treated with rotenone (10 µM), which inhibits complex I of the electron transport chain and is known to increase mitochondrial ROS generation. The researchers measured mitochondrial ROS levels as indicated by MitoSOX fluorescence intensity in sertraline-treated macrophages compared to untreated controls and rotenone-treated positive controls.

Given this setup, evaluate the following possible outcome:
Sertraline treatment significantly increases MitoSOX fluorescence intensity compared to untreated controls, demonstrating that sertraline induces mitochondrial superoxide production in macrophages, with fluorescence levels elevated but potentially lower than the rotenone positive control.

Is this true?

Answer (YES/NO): NO